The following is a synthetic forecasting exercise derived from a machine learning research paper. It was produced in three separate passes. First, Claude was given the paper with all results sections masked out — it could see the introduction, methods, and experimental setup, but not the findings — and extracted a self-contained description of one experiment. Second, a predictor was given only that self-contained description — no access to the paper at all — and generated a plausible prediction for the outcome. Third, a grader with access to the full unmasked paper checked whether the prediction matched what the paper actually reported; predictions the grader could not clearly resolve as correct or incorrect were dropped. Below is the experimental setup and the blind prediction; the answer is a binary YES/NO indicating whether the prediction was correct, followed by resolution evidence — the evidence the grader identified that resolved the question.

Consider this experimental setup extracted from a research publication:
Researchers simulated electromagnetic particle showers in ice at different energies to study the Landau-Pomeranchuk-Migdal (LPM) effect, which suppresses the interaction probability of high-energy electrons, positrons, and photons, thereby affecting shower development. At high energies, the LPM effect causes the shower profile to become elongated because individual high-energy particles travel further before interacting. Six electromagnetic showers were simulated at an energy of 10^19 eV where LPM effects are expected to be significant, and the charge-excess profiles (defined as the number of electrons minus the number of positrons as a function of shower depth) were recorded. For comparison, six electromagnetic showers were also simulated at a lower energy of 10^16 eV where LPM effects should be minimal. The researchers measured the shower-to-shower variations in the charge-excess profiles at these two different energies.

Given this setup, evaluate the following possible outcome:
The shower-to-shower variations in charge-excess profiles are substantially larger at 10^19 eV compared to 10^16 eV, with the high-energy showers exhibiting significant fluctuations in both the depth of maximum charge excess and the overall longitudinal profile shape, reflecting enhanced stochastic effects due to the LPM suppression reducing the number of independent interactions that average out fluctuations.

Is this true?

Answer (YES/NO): YES